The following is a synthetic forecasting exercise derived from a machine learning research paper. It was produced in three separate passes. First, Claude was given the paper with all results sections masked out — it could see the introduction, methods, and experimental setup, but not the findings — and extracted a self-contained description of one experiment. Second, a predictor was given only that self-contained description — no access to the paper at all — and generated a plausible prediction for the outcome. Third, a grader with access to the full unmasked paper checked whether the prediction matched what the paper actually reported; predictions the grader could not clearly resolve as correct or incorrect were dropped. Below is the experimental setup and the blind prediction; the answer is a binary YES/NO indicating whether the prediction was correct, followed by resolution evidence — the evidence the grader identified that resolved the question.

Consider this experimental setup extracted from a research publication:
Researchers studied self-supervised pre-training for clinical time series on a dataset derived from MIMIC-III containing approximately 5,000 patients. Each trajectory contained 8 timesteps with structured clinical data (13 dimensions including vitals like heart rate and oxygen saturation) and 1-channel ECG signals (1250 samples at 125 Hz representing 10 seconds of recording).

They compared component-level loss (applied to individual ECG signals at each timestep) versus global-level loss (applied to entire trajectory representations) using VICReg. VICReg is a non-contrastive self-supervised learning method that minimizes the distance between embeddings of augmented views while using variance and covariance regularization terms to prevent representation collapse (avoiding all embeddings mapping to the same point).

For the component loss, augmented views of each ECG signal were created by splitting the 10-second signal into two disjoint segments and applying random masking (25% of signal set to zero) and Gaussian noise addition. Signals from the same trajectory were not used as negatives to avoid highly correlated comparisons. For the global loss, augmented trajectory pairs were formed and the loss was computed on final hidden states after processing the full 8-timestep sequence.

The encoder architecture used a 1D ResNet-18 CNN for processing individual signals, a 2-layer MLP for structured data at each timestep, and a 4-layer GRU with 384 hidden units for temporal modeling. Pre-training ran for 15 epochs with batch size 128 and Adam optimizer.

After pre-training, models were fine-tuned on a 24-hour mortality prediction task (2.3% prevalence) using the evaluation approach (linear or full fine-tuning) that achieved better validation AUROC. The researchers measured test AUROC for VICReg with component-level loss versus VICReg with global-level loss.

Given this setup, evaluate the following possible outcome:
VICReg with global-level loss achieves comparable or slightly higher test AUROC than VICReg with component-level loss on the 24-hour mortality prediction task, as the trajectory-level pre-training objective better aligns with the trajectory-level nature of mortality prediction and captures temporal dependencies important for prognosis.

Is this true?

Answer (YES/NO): NO